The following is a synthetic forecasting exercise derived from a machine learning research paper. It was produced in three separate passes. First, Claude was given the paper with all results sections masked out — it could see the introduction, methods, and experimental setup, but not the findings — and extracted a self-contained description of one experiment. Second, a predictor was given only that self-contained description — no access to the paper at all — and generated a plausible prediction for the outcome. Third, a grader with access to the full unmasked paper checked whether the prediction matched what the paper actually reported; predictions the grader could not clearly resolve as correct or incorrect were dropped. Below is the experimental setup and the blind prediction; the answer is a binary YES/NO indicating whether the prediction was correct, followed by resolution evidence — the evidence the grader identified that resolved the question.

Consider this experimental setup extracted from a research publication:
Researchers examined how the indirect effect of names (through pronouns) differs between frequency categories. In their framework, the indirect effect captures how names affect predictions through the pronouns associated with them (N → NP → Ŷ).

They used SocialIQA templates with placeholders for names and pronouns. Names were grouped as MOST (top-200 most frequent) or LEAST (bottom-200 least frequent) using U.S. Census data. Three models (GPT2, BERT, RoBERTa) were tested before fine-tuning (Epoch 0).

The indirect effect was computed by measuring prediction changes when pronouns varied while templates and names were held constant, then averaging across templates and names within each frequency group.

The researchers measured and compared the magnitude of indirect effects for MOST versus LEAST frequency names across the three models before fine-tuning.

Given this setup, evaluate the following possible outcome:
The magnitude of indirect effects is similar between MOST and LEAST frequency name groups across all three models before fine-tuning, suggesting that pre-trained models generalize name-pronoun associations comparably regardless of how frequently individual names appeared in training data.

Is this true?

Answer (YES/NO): NO